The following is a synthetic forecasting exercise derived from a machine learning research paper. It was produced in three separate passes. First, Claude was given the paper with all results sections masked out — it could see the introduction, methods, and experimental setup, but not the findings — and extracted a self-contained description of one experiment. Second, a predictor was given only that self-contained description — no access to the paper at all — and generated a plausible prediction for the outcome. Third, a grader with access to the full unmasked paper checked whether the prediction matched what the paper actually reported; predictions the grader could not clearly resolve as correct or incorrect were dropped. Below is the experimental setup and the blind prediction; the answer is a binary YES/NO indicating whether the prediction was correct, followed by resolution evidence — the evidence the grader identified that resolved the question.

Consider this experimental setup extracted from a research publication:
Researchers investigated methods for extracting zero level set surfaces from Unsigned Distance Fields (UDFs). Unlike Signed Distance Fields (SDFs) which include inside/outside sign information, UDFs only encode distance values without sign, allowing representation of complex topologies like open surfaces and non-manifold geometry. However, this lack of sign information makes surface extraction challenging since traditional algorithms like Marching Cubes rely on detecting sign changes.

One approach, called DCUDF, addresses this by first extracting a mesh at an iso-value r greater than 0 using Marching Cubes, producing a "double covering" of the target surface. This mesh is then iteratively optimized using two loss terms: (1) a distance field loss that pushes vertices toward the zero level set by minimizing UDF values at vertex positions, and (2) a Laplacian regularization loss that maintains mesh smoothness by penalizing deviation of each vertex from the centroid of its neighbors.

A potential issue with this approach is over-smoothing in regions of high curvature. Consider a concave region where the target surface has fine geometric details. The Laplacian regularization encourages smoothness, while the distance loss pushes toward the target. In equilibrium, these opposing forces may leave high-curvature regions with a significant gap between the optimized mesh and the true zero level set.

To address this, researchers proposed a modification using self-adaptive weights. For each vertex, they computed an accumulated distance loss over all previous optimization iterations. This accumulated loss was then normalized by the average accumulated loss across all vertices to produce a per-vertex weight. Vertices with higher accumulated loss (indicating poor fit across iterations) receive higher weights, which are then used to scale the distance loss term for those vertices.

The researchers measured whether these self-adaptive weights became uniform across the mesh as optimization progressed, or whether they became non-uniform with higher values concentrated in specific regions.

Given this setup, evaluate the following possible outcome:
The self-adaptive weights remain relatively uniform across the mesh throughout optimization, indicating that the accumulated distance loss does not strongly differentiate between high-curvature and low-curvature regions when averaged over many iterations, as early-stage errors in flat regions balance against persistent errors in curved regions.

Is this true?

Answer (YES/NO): NO